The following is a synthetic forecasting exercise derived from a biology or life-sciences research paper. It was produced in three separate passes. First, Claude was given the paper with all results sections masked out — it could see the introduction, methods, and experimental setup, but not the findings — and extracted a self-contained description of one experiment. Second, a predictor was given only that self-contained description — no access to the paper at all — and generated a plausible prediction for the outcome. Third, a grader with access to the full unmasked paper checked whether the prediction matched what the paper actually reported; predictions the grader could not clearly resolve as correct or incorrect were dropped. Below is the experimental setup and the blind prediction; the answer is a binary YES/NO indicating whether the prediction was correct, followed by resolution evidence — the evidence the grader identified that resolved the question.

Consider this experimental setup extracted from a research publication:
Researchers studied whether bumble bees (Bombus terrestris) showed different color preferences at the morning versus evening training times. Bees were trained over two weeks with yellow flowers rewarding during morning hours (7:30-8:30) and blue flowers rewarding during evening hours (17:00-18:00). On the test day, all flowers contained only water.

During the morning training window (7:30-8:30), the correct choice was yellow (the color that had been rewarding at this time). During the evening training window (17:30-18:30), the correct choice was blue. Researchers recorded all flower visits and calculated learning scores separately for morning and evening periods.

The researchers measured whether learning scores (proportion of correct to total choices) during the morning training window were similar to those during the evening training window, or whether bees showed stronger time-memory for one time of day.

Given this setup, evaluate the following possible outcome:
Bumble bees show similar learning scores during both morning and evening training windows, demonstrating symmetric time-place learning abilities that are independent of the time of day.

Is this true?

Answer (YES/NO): NO